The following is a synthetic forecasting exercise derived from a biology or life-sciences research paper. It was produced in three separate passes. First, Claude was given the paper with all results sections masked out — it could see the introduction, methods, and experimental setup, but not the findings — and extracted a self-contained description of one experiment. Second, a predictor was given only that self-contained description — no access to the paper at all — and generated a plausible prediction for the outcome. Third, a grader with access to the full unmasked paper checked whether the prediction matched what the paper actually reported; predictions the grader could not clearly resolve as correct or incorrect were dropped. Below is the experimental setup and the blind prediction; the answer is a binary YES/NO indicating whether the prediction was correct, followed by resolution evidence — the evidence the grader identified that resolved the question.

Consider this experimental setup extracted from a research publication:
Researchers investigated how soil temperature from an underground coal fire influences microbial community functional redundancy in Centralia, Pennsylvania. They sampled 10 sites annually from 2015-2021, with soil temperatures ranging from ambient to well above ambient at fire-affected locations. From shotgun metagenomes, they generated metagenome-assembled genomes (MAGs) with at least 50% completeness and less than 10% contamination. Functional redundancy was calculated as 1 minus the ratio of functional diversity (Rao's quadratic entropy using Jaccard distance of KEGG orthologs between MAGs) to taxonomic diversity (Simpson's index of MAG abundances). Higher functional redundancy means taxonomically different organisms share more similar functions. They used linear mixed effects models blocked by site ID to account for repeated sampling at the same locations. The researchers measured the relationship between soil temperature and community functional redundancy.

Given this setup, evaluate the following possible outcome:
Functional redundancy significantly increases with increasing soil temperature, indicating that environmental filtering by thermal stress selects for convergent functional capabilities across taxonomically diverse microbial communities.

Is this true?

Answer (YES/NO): YES